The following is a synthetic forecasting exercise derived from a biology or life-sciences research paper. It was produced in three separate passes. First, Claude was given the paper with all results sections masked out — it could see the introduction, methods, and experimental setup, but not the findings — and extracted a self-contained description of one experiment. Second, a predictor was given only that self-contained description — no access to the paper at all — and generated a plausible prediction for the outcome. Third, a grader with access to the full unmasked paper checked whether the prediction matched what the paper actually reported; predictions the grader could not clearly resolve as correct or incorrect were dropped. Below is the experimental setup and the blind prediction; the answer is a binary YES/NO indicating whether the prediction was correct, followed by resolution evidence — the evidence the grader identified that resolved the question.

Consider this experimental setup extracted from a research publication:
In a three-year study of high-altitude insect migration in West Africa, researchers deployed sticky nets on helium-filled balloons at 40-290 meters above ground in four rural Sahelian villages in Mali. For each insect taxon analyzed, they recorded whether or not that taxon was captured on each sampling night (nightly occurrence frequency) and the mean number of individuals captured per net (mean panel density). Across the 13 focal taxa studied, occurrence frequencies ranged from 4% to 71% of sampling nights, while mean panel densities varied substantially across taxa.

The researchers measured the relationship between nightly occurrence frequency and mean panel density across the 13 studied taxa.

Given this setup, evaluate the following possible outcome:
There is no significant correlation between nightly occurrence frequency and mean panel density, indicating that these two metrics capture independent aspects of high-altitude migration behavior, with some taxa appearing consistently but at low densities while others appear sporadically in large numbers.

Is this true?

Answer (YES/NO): NO